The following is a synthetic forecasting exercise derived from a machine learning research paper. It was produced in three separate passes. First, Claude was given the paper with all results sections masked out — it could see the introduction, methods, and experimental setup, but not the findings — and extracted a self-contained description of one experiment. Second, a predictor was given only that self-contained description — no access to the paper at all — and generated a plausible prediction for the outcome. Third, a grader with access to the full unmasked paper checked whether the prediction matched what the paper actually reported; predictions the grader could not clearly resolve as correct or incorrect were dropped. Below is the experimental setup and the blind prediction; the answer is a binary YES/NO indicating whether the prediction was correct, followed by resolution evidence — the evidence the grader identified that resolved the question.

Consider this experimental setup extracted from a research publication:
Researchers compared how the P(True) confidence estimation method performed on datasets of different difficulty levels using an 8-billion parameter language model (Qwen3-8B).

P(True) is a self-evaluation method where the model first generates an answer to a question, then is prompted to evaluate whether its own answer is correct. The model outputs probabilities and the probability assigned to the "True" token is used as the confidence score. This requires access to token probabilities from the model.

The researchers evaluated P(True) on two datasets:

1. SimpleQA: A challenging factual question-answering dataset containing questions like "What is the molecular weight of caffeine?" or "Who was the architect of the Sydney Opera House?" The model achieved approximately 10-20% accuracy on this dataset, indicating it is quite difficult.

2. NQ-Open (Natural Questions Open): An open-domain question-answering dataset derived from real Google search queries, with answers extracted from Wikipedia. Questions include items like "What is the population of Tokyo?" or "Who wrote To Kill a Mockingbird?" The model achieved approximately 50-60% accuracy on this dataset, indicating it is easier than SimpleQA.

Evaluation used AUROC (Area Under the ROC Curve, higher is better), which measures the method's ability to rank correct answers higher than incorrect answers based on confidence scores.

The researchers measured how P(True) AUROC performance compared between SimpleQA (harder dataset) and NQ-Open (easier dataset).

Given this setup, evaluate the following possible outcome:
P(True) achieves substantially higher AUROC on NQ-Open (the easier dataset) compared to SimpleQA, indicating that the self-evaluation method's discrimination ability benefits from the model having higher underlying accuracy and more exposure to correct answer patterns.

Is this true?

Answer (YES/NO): YES